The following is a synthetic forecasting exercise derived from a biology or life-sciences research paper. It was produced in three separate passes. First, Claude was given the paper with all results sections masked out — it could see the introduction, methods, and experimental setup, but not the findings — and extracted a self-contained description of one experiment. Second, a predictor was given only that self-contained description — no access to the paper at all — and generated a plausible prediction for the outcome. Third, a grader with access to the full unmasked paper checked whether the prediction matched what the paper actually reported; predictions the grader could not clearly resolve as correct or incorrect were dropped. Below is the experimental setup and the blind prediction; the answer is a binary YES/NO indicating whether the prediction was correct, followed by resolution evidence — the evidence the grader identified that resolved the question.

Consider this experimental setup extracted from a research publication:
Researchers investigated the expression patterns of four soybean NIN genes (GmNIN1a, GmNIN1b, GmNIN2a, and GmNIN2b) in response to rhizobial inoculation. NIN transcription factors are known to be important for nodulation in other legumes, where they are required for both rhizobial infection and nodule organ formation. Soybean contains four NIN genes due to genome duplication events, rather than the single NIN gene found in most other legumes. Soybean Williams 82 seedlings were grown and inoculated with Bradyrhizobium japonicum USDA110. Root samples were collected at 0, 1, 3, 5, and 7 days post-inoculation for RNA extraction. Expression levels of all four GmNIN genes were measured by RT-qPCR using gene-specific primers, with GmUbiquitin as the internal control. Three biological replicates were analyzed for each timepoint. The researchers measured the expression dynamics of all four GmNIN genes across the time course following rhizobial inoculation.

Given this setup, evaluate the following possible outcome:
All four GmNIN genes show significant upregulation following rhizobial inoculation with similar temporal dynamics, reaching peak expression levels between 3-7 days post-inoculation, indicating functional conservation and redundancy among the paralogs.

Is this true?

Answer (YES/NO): NO